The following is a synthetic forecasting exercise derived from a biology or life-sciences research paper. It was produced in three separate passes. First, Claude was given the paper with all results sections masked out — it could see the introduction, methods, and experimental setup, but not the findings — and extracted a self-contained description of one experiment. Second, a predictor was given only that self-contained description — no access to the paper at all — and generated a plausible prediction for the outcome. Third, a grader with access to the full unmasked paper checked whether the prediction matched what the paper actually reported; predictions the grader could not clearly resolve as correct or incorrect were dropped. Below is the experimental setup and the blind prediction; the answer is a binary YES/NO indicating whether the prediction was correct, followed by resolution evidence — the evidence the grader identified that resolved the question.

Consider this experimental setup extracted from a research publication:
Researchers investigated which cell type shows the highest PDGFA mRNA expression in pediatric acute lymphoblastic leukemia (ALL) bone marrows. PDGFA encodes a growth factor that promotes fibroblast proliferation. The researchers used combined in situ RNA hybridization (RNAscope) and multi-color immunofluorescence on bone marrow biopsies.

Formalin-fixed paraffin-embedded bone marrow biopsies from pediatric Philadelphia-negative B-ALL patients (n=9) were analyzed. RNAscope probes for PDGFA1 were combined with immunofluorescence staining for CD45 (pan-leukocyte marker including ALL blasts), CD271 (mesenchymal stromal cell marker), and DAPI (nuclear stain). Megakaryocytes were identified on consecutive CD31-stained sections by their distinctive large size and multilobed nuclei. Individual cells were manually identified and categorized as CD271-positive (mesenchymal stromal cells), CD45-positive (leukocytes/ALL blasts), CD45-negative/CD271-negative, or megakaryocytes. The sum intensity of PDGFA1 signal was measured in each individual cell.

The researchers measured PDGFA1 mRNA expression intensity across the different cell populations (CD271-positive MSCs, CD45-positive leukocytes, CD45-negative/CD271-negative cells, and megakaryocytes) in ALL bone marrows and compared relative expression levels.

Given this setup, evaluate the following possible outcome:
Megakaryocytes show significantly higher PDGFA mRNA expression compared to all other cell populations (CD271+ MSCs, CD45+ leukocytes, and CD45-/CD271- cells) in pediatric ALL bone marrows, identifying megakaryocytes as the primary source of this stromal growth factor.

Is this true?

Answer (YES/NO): YES